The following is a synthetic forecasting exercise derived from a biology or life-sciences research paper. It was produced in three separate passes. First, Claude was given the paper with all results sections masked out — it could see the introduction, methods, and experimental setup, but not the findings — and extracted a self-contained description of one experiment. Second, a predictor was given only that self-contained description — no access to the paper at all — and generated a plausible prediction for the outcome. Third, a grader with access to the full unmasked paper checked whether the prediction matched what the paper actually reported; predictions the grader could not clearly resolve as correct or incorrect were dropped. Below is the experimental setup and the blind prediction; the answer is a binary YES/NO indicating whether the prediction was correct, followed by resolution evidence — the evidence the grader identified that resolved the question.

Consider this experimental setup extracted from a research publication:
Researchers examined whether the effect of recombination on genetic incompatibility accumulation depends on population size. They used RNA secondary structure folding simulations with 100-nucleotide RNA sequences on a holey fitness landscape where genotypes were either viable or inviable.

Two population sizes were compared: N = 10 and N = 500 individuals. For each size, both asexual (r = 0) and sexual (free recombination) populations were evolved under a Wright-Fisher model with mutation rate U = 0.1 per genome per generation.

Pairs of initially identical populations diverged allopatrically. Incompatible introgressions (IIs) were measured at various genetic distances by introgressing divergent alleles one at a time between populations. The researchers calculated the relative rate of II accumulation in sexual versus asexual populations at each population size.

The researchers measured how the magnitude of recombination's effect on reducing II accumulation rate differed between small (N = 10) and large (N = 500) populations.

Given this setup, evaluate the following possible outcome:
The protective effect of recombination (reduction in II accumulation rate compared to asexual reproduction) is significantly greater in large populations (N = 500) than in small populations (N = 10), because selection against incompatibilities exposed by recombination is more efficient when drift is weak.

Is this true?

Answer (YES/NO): YES